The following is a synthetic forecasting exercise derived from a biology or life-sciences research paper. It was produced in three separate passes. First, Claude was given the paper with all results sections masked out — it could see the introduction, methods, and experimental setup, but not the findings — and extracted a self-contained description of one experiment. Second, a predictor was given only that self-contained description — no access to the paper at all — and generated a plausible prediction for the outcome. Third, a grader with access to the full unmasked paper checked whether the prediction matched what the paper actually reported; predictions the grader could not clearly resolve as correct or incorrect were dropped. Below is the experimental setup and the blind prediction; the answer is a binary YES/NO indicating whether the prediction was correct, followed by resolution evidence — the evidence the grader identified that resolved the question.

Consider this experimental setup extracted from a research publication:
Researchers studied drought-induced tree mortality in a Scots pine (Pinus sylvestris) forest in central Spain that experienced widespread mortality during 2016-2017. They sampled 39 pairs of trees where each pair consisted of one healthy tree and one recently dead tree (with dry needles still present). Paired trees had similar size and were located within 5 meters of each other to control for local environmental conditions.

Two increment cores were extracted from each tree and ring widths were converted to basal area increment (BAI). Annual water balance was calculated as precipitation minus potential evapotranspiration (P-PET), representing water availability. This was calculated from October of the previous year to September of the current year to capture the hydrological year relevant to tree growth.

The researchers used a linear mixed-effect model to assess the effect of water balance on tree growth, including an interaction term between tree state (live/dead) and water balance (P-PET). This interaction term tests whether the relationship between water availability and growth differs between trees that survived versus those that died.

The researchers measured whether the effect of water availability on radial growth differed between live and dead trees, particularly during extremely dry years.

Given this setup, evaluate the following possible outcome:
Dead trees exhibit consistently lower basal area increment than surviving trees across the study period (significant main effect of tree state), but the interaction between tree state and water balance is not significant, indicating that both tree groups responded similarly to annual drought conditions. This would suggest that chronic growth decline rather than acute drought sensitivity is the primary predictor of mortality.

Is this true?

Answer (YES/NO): NO